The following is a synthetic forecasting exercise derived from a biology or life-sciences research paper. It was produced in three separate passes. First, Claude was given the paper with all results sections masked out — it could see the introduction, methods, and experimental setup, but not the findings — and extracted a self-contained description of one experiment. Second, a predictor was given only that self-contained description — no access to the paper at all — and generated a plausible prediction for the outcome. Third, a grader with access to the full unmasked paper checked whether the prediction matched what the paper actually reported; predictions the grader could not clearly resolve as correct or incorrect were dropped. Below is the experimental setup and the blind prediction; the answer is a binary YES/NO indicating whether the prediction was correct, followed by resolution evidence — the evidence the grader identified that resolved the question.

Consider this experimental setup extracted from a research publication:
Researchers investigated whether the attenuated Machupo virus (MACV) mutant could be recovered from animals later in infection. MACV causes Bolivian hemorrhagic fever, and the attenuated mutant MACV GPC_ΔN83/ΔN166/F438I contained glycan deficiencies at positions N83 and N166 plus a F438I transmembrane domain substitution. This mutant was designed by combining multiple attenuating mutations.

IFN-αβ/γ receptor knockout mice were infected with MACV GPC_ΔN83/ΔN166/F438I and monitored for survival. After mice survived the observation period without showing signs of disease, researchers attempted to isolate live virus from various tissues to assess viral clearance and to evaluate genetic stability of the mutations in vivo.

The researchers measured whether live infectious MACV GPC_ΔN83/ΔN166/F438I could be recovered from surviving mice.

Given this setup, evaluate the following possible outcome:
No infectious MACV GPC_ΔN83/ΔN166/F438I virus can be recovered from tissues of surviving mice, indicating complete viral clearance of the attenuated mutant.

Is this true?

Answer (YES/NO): YES